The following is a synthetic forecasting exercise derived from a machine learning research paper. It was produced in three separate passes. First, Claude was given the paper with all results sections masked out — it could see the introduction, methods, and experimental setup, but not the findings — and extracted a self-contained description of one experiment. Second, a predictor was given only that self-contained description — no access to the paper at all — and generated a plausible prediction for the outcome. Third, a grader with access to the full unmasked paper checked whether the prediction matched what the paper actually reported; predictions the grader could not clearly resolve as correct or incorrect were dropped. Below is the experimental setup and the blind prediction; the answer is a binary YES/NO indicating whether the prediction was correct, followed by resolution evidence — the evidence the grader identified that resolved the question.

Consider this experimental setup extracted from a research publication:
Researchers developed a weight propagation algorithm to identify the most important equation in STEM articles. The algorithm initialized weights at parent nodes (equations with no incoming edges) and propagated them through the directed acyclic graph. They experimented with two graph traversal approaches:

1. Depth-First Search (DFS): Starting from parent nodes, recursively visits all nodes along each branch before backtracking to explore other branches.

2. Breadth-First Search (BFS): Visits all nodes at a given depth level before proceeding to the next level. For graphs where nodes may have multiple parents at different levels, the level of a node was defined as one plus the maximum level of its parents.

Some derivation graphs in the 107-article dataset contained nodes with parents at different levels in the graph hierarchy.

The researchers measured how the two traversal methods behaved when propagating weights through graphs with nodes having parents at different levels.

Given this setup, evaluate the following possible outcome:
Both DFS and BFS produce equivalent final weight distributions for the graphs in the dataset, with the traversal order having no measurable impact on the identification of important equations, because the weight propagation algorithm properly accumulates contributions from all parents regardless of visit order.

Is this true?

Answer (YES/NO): NO